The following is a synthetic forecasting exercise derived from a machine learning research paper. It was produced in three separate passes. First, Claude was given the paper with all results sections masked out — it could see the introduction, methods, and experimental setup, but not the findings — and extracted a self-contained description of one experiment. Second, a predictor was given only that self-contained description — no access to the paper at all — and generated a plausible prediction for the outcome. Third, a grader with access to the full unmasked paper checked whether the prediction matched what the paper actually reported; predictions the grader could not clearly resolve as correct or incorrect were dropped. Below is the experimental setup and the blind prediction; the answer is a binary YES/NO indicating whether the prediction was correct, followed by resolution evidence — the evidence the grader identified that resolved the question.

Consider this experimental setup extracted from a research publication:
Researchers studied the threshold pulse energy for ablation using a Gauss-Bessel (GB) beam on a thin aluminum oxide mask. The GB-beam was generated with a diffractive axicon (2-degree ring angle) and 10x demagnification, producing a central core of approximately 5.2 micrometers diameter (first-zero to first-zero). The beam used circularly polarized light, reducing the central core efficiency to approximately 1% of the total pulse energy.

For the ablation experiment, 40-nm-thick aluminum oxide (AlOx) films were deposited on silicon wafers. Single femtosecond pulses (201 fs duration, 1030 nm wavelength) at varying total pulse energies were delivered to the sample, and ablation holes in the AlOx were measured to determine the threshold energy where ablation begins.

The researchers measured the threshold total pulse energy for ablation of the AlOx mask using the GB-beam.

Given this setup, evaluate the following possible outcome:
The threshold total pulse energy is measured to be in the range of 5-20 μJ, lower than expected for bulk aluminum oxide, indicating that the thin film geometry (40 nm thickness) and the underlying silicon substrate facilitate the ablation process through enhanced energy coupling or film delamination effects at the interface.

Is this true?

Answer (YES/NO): NO